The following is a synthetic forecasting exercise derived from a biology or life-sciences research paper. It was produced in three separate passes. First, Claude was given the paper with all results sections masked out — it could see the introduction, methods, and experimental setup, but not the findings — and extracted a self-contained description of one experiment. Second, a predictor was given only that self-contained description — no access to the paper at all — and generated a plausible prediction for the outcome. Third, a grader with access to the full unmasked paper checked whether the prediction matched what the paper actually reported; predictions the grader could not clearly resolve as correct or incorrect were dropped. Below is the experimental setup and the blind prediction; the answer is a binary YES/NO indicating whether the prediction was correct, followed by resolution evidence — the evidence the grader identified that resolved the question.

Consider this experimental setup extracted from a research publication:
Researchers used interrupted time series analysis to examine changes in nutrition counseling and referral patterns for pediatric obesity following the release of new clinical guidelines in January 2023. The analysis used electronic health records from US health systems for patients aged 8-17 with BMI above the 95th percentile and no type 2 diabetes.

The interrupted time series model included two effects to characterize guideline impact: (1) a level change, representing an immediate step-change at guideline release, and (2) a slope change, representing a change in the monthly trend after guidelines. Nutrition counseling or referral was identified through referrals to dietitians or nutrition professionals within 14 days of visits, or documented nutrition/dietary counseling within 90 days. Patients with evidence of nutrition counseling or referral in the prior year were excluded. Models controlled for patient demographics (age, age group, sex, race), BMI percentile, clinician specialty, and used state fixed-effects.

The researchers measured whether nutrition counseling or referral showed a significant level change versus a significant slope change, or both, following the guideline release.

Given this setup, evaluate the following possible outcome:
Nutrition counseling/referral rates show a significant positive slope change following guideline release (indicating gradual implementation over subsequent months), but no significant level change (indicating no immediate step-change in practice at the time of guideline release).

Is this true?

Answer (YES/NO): NO